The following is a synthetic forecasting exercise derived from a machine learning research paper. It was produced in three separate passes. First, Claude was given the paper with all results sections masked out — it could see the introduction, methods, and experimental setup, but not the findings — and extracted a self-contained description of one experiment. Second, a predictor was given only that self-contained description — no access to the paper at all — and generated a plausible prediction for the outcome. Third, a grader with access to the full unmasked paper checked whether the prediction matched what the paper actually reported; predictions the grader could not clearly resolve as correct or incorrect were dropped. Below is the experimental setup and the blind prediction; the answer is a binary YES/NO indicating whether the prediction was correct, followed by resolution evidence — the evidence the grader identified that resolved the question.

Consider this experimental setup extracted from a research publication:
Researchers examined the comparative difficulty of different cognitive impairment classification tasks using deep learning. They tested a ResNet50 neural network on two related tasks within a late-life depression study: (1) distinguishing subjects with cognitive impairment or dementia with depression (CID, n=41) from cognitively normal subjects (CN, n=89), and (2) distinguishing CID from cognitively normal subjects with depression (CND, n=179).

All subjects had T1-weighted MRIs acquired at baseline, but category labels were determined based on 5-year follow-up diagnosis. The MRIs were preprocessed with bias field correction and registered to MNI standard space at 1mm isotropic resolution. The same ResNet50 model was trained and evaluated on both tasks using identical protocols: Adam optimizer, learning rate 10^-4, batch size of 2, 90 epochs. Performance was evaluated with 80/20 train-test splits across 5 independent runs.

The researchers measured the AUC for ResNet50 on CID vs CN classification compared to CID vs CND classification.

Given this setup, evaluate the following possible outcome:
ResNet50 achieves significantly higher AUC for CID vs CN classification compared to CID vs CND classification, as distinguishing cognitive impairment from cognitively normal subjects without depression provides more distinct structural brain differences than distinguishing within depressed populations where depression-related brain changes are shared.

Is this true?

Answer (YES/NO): NO